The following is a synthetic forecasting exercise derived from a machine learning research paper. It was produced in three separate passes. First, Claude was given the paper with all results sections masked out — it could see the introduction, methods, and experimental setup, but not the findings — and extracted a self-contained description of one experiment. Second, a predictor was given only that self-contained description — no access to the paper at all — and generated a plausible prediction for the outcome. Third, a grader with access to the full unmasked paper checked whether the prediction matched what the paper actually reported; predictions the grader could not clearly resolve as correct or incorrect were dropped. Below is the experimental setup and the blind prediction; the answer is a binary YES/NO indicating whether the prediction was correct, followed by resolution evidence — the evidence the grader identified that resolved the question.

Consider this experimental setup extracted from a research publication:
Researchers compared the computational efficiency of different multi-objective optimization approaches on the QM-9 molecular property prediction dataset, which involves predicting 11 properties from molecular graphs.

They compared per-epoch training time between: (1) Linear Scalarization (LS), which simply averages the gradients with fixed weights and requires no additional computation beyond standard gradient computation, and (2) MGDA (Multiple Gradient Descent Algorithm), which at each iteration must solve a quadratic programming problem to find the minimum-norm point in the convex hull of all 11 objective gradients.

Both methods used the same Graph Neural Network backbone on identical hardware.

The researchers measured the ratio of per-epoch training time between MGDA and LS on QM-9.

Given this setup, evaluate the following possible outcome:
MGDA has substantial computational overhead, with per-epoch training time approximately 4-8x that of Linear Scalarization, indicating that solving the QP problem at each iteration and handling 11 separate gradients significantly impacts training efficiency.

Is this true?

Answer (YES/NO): YES